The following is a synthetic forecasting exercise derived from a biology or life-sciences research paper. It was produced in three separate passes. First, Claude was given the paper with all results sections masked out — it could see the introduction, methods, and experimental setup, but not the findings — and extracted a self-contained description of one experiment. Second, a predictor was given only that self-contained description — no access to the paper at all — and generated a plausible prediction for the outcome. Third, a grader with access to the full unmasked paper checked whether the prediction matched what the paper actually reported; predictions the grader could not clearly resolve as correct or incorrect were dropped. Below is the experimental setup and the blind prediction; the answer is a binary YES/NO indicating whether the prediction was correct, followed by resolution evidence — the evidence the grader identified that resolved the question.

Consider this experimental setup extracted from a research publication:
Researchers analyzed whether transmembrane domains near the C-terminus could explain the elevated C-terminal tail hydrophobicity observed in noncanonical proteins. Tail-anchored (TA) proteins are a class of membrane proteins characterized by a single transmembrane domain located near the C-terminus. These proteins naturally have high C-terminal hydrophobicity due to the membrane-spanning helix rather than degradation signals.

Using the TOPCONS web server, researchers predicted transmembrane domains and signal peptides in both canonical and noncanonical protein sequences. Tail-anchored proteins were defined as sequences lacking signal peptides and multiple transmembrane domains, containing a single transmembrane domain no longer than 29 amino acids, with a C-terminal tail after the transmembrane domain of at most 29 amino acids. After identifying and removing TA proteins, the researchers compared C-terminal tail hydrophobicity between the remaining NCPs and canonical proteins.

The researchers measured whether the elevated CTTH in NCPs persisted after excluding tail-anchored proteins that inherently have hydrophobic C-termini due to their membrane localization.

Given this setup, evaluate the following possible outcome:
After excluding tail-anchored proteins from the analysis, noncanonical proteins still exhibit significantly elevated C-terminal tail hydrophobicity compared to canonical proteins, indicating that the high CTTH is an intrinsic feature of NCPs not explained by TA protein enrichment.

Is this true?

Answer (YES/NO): YES